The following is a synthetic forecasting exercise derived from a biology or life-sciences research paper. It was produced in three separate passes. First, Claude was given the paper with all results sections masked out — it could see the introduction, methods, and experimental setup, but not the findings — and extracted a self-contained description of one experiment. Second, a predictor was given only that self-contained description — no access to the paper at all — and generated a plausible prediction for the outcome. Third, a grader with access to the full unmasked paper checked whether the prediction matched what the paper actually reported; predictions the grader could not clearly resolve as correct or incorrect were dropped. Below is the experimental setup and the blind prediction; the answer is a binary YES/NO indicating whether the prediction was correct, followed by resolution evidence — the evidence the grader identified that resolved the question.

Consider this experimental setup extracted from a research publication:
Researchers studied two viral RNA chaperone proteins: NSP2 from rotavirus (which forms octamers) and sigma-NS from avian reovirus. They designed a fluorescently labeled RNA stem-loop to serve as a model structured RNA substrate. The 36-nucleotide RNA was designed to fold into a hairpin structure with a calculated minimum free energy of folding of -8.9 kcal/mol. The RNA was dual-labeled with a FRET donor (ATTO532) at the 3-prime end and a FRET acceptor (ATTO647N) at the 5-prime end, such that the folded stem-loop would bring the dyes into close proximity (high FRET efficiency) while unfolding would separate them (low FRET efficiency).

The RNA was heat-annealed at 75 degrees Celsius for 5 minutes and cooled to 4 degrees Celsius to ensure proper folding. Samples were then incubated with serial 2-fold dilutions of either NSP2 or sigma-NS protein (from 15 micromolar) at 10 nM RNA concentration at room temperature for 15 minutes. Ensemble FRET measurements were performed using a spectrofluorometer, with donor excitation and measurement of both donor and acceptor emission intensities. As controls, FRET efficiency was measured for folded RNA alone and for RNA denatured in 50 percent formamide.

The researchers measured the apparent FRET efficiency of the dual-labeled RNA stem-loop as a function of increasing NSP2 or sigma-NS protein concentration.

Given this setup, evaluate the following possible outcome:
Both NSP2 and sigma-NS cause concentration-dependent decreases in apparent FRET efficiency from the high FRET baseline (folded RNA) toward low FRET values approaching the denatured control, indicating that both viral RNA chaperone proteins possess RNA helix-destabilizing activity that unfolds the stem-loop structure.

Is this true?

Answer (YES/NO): NO